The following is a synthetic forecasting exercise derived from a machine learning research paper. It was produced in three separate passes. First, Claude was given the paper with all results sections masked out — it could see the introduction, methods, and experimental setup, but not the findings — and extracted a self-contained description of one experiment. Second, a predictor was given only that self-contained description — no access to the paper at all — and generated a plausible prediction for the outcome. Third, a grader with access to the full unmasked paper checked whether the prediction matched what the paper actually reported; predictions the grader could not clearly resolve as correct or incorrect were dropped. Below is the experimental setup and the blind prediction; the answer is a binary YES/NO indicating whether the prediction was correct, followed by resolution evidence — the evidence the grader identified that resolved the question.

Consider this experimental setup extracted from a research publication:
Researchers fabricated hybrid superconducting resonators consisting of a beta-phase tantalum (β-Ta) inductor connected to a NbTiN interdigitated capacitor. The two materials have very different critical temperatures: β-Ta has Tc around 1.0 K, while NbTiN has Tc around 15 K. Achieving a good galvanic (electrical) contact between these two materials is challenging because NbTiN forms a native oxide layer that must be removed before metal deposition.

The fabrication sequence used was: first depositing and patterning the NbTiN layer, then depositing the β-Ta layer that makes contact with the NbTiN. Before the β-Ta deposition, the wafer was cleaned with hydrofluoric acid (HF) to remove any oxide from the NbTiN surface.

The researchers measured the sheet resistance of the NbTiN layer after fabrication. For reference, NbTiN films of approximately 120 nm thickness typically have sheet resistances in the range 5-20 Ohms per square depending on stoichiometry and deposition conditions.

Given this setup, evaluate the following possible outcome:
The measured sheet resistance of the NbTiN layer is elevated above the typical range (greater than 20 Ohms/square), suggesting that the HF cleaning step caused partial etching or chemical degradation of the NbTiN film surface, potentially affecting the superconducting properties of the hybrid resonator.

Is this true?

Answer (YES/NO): NO